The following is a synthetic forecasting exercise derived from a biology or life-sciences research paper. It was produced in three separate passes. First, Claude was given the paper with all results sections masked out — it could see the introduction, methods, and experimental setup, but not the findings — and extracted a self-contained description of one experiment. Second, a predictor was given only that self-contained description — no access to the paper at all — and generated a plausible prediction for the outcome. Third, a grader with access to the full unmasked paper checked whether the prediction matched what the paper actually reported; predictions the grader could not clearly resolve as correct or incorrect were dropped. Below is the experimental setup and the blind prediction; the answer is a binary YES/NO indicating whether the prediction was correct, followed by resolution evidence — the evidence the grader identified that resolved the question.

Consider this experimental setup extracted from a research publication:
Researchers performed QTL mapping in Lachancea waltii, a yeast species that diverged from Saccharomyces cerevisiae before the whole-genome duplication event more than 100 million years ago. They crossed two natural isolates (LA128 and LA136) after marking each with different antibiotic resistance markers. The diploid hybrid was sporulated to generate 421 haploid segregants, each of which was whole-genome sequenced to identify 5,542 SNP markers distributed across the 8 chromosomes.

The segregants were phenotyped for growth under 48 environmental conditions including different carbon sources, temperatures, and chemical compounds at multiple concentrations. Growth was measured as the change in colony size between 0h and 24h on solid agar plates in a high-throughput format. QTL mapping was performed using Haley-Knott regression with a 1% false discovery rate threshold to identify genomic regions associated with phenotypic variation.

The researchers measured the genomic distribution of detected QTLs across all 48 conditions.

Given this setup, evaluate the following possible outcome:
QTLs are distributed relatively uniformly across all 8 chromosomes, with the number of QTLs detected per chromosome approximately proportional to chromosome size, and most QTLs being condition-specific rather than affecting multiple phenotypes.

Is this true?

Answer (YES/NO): NO